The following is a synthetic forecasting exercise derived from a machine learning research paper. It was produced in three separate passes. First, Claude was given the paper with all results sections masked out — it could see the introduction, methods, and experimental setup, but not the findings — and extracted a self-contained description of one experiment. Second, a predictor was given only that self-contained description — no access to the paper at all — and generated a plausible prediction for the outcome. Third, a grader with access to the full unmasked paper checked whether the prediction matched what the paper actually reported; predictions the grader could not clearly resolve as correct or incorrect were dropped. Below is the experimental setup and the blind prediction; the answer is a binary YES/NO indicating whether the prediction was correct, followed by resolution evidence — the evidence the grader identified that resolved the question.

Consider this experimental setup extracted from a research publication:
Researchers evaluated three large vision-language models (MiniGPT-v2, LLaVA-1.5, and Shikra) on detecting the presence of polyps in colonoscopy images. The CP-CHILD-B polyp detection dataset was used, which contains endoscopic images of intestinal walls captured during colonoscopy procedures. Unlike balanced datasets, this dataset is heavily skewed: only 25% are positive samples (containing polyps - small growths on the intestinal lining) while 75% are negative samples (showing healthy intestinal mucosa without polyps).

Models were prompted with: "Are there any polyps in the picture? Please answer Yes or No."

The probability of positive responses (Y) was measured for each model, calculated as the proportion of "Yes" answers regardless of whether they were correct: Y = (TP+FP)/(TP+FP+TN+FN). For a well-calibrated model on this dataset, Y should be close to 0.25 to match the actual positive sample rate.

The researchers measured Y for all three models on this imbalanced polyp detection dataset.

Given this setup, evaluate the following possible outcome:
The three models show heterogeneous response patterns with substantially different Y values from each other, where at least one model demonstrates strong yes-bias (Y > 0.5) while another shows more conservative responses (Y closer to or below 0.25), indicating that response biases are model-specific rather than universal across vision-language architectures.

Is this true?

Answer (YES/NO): NO